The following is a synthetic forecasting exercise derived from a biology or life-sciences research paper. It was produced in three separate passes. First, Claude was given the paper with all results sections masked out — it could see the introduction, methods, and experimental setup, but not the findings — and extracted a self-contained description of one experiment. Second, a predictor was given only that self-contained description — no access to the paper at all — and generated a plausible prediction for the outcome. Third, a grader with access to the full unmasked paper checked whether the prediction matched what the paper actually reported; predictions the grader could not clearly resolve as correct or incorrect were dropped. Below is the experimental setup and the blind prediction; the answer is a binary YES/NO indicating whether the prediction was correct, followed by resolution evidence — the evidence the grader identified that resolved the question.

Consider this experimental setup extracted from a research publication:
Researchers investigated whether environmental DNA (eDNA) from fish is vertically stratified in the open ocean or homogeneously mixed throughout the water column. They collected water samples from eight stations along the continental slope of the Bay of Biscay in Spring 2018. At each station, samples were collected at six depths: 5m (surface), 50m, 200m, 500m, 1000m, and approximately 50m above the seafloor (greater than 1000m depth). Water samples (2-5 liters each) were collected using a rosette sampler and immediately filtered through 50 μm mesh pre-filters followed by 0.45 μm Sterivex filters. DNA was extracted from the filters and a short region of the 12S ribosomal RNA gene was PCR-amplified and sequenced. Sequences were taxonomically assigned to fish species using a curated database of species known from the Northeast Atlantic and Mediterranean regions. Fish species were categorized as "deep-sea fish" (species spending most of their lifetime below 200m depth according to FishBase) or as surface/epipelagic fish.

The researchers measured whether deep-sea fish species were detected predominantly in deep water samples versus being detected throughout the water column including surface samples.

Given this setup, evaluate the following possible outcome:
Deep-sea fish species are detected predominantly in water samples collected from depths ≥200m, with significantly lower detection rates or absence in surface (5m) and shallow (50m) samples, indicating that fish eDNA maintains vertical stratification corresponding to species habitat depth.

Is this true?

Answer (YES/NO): YES